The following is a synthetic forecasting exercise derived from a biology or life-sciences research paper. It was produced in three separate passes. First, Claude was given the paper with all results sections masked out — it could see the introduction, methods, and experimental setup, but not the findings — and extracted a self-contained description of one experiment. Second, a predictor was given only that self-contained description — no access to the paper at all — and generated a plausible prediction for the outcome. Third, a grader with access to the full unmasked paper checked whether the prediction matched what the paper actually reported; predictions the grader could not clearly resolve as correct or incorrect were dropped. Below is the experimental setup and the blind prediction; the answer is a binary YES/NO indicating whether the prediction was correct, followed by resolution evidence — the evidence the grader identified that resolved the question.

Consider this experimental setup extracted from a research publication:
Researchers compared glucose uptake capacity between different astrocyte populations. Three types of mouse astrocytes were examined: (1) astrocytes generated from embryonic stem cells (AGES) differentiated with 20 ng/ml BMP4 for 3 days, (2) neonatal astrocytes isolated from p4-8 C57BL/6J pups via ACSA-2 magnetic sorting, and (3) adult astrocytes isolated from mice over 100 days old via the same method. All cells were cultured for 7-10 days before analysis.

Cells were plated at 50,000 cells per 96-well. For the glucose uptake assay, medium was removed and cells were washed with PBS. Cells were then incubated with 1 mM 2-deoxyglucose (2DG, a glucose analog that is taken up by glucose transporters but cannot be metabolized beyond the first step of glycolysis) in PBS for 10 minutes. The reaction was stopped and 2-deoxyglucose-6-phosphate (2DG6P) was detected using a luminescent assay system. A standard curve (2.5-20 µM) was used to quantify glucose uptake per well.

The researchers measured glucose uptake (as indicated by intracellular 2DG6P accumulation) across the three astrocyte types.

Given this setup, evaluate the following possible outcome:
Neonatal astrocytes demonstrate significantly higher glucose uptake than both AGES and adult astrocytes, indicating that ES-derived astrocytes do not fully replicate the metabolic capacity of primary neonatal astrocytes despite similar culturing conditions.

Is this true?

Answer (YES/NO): NO